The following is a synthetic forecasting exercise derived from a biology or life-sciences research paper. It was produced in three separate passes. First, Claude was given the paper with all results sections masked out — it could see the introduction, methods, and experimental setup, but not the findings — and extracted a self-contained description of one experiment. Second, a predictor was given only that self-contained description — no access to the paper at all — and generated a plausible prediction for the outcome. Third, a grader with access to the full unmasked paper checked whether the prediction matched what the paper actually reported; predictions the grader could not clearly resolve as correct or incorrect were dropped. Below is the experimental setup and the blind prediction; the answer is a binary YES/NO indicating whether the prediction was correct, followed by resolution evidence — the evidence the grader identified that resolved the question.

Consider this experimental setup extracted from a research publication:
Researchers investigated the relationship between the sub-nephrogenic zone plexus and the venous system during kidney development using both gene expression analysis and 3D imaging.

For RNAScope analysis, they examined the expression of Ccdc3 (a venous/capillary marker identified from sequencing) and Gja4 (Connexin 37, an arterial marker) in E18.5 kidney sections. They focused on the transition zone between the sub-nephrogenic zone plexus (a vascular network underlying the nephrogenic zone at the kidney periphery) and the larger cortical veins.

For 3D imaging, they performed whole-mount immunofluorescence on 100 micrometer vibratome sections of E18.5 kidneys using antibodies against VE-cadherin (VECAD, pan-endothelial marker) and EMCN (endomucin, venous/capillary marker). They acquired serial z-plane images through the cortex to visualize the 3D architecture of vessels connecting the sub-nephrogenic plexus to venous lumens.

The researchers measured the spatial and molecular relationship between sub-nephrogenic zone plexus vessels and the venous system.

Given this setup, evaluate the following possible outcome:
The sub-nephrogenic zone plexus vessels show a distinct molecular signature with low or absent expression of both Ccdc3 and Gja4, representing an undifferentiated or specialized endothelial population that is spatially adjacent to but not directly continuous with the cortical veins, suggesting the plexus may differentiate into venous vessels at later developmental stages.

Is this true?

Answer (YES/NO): NO